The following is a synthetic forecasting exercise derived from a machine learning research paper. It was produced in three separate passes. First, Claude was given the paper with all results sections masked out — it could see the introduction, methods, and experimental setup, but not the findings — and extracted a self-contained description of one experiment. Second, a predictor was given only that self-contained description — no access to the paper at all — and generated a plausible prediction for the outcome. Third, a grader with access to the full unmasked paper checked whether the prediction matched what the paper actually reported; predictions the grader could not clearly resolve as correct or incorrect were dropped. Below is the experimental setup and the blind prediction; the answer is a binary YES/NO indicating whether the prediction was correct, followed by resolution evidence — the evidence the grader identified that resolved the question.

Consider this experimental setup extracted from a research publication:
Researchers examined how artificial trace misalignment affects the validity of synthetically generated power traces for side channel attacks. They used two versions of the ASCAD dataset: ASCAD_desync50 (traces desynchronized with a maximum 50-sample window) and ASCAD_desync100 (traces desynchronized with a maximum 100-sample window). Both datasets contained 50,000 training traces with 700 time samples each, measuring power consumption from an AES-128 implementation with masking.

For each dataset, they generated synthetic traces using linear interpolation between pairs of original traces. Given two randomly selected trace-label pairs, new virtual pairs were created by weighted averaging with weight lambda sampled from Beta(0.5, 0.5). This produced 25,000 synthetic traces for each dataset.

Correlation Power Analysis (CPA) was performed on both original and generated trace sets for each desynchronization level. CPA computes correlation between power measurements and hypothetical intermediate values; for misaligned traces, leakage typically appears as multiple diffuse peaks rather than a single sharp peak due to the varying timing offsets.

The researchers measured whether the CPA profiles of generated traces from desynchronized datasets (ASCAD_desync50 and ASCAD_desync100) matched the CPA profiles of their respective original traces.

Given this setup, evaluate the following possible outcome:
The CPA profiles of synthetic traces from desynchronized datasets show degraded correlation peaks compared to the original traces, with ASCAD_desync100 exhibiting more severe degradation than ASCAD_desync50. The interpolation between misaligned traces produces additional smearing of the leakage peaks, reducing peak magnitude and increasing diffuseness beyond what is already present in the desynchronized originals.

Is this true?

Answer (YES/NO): NO